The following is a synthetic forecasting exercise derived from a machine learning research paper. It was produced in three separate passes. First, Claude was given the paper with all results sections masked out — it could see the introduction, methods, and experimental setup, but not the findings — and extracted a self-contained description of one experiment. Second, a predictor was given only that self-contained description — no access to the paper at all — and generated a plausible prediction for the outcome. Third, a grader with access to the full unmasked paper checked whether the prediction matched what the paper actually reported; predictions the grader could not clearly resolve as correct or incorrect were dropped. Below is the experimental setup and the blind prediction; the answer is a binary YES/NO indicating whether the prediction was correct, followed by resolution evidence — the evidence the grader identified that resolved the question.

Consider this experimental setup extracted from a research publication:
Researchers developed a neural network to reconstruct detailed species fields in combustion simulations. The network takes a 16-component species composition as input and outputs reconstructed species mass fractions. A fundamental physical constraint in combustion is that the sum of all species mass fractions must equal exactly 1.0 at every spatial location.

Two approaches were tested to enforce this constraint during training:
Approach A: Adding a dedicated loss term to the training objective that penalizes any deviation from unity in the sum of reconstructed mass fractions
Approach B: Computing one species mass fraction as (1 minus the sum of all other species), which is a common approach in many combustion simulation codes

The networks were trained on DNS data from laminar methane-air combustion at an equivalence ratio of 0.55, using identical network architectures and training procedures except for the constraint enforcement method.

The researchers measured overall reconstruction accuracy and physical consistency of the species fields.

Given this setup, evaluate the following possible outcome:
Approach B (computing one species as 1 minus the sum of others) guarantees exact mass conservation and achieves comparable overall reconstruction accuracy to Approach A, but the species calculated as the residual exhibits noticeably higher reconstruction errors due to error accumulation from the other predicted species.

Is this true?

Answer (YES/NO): NO